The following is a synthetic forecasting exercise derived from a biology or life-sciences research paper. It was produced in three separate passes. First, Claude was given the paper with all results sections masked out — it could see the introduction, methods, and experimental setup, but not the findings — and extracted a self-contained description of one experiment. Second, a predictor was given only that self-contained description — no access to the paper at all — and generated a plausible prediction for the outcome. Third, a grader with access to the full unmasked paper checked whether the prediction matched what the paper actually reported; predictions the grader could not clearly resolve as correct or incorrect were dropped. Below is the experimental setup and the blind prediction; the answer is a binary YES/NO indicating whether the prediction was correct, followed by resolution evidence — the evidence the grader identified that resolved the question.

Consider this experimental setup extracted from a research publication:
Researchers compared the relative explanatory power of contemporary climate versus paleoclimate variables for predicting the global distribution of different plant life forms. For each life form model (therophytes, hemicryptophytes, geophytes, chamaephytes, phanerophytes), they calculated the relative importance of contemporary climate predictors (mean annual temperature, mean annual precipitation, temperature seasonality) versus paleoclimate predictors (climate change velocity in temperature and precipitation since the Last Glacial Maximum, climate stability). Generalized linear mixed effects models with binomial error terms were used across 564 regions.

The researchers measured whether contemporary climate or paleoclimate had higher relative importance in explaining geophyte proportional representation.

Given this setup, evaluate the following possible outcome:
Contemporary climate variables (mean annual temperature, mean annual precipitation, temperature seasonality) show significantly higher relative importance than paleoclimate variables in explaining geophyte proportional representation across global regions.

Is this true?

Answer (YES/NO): YES